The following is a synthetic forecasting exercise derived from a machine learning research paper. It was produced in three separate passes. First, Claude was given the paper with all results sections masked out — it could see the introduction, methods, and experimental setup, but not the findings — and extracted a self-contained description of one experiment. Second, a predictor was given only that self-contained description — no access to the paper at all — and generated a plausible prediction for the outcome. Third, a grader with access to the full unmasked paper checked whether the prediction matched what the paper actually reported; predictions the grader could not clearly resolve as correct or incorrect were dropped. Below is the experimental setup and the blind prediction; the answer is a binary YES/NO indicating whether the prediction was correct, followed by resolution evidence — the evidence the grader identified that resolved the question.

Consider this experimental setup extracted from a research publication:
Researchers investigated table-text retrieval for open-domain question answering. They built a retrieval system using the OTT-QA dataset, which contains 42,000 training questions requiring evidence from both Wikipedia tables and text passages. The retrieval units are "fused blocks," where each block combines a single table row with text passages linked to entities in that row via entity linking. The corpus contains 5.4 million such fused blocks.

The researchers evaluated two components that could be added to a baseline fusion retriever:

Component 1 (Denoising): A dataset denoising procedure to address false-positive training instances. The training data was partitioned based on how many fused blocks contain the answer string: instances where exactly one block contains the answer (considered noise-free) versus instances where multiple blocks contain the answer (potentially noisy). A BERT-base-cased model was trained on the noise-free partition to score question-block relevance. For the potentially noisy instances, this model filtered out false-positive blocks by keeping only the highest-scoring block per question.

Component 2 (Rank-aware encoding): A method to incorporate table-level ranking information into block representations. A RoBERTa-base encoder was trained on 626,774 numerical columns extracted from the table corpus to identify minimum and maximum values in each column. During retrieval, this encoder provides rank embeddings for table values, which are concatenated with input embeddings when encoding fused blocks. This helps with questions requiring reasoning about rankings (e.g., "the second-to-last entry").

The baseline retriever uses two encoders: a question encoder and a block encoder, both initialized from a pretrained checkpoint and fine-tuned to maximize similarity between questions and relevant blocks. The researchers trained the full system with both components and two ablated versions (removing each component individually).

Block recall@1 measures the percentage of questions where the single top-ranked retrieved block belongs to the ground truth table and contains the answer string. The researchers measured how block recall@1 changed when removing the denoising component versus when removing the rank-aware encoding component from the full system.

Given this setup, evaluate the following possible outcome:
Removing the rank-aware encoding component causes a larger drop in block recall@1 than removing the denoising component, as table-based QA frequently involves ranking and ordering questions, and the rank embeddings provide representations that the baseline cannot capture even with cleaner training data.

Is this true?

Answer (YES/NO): NO